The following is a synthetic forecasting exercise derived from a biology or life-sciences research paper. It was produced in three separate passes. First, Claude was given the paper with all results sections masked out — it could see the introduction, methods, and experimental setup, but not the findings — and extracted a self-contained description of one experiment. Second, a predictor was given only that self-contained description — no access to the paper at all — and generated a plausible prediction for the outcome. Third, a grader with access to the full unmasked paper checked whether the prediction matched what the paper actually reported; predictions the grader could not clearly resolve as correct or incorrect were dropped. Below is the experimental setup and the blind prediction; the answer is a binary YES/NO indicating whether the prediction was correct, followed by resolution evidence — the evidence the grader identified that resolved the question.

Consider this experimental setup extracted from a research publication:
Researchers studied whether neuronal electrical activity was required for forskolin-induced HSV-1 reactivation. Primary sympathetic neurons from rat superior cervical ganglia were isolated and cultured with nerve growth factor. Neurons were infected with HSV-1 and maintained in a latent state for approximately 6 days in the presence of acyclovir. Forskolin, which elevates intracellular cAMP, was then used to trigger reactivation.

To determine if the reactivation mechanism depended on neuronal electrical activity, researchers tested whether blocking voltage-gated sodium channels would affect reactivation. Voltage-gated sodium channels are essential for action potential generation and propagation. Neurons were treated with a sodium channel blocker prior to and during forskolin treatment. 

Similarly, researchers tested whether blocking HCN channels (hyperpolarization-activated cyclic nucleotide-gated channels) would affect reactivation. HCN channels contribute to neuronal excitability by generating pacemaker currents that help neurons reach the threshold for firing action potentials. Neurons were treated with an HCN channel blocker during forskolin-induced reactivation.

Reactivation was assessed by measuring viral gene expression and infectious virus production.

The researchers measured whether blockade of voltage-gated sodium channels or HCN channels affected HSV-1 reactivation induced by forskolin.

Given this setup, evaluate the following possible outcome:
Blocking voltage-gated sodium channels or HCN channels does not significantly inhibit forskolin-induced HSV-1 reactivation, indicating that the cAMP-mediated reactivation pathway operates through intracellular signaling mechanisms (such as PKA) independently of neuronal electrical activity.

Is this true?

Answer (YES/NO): NO